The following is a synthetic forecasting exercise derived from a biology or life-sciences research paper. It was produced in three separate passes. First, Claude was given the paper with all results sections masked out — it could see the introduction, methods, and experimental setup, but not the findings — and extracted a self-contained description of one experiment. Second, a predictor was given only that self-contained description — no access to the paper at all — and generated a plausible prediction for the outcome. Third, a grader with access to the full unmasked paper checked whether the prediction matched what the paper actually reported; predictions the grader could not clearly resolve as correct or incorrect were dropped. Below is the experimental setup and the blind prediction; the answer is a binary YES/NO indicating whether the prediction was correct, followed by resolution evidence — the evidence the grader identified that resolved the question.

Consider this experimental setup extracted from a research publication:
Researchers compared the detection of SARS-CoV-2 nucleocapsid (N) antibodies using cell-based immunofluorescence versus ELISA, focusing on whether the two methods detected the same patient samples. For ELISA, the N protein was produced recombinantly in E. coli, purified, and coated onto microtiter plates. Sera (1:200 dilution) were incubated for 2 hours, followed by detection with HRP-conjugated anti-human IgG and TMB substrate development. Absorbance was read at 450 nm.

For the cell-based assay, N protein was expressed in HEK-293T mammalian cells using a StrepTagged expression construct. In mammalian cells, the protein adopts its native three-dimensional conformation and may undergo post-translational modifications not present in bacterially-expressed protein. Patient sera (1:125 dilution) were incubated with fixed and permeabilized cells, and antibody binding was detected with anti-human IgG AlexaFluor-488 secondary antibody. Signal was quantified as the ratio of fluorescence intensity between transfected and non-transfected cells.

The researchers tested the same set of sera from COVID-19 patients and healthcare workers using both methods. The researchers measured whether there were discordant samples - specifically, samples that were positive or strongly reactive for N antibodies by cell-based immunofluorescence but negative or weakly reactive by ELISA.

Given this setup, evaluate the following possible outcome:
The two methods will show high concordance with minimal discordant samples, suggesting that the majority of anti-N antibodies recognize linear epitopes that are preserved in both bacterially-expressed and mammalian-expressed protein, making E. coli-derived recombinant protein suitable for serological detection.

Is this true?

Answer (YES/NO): YES